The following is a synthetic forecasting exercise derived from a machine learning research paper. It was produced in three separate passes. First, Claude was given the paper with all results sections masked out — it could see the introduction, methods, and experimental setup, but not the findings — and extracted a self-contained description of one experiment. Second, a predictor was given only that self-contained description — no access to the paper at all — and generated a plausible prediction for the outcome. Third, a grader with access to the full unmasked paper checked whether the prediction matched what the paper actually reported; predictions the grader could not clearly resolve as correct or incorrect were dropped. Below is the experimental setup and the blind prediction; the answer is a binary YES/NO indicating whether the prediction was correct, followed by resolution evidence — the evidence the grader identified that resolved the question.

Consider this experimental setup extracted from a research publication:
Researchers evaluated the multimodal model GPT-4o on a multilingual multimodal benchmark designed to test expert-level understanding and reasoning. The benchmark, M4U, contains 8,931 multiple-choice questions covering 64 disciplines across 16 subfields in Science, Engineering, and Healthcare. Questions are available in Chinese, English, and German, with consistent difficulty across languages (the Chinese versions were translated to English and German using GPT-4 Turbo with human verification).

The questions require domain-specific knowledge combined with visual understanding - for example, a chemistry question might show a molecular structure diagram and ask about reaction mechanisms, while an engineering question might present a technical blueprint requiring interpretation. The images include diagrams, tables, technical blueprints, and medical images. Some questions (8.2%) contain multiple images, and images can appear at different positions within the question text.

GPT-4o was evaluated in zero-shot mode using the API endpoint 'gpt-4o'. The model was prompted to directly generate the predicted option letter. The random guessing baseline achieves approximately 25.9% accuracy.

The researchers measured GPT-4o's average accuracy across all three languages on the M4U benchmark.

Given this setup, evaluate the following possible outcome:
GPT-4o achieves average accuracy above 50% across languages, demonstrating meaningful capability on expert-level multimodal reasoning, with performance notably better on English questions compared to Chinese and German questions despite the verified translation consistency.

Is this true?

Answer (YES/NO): NO